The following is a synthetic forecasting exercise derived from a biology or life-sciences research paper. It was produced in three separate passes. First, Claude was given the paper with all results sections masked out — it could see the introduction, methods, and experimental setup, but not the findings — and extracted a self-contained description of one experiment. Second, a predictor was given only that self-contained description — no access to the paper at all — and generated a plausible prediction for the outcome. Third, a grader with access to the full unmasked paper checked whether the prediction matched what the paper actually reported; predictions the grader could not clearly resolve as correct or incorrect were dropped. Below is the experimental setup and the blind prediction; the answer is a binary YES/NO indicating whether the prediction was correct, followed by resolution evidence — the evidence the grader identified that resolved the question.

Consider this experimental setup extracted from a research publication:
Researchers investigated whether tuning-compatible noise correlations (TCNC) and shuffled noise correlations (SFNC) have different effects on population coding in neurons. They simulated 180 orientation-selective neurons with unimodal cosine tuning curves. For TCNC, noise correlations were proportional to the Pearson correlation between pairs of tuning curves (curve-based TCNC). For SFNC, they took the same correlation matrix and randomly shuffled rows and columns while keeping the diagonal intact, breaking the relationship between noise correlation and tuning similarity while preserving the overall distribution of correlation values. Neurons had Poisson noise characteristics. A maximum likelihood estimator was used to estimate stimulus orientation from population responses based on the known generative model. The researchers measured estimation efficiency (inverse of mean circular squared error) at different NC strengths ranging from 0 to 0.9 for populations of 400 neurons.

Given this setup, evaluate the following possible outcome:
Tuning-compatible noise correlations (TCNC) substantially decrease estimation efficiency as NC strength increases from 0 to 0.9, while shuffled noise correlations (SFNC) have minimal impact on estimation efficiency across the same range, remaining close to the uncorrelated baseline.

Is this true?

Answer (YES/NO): NO